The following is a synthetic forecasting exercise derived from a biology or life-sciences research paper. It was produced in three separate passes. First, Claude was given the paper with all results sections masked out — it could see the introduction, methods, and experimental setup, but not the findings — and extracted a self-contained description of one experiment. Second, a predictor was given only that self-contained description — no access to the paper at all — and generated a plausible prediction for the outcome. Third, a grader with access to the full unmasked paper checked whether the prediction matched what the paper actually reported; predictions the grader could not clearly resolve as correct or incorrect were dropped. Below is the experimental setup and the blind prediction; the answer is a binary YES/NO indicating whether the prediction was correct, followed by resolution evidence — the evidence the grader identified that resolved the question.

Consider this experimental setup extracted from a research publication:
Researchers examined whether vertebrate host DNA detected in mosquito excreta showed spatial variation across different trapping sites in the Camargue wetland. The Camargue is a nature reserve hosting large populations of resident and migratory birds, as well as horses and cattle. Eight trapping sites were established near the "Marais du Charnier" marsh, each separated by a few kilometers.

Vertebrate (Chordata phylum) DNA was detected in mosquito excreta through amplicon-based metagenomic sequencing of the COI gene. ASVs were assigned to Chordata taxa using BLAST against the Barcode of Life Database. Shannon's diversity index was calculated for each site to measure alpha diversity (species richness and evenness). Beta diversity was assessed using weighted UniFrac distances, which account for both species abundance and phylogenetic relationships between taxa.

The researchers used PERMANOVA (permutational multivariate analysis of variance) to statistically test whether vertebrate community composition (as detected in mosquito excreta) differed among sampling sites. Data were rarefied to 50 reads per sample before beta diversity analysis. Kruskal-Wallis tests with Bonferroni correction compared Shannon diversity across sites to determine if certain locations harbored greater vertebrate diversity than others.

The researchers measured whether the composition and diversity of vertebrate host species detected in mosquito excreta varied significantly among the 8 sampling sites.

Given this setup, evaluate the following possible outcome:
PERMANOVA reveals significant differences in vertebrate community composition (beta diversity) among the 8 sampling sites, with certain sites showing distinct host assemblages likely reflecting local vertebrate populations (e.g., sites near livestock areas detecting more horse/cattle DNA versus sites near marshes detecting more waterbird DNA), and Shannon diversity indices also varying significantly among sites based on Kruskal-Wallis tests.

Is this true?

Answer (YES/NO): NO